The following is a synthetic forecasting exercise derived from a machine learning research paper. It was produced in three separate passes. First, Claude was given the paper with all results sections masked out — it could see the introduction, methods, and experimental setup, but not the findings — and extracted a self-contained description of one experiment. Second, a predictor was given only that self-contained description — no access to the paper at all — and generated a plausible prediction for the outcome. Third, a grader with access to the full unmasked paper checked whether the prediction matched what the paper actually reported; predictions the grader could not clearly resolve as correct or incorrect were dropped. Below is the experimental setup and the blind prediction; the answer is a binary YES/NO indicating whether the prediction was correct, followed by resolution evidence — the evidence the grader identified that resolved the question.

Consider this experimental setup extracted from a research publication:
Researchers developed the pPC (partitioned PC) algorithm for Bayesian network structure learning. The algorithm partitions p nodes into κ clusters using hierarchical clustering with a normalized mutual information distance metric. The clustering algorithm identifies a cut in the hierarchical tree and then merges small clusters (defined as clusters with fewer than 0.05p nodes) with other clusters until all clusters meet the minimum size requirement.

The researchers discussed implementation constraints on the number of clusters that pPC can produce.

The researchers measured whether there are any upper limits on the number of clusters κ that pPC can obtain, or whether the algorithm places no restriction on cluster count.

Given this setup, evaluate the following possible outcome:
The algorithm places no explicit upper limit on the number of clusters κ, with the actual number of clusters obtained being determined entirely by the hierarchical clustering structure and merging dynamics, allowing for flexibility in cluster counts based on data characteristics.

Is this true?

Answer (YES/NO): NO